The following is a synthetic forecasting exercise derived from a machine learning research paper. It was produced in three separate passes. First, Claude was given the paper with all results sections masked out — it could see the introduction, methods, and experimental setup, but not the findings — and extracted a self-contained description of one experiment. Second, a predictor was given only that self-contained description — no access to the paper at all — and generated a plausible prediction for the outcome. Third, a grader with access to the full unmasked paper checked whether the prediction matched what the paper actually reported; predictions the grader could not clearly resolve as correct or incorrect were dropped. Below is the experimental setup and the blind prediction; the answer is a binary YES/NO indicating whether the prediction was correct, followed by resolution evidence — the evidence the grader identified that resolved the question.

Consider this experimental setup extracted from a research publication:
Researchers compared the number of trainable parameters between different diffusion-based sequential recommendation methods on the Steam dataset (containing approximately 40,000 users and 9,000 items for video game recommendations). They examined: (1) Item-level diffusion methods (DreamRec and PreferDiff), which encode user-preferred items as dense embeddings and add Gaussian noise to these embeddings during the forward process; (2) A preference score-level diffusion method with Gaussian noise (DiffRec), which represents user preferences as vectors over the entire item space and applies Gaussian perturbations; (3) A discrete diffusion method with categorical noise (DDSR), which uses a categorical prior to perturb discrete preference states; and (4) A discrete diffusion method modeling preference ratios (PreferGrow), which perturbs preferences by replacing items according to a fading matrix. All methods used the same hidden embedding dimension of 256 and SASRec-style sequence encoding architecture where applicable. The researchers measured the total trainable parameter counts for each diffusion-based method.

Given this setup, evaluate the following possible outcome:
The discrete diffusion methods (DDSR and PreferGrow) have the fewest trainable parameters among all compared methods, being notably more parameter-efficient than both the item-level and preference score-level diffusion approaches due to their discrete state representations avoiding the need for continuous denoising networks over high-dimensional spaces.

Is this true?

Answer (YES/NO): YES